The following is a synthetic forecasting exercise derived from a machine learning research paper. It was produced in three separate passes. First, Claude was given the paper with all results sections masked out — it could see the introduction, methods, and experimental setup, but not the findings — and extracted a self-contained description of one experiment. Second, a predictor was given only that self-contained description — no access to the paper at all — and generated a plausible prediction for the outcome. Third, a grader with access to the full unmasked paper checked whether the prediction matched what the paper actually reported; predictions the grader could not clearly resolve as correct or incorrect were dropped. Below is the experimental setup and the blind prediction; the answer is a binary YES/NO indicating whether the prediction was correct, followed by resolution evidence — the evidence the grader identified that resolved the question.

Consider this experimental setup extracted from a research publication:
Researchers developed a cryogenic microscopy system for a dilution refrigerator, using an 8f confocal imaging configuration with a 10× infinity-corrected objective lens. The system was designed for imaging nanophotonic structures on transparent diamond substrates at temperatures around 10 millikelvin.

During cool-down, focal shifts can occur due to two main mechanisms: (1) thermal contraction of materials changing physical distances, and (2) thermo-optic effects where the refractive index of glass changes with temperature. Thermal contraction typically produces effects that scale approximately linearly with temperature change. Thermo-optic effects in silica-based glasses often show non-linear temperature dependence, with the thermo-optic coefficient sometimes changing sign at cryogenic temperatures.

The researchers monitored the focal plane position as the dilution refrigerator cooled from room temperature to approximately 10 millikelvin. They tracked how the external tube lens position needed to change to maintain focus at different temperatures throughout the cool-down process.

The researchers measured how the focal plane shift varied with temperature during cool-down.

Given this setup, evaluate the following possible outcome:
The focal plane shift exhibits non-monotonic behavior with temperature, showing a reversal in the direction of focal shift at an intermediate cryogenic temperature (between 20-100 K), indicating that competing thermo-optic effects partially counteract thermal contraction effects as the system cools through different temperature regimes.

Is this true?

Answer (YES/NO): NO